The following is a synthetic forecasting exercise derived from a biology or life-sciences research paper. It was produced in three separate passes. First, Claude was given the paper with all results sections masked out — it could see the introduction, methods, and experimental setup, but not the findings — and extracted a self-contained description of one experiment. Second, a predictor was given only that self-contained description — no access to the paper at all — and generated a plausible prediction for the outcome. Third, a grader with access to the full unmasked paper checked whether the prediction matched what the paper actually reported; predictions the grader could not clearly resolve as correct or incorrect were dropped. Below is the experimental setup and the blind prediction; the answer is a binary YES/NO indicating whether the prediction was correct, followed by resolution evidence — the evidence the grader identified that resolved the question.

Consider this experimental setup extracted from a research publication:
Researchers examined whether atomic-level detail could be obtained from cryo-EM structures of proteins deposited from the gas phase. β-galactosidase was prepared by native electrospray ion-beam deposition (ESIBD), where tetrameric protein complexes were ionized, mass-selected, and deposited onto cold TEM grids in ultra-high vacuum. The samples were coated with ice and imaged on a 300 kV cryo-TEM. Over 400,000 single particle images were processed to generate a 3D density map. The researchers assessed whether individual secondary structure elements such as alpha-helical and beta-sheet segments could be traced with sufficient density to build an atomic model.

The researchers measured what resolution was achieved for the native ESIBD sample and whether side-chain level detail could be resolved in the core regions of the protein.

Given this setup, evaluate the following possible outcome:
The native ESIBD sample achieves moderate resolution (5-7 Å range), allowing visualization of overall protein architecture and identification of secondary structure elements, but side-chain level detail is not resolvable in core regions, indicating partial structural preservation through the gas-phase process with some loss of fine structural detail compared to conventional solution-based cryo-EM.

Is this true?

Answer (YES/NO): NO